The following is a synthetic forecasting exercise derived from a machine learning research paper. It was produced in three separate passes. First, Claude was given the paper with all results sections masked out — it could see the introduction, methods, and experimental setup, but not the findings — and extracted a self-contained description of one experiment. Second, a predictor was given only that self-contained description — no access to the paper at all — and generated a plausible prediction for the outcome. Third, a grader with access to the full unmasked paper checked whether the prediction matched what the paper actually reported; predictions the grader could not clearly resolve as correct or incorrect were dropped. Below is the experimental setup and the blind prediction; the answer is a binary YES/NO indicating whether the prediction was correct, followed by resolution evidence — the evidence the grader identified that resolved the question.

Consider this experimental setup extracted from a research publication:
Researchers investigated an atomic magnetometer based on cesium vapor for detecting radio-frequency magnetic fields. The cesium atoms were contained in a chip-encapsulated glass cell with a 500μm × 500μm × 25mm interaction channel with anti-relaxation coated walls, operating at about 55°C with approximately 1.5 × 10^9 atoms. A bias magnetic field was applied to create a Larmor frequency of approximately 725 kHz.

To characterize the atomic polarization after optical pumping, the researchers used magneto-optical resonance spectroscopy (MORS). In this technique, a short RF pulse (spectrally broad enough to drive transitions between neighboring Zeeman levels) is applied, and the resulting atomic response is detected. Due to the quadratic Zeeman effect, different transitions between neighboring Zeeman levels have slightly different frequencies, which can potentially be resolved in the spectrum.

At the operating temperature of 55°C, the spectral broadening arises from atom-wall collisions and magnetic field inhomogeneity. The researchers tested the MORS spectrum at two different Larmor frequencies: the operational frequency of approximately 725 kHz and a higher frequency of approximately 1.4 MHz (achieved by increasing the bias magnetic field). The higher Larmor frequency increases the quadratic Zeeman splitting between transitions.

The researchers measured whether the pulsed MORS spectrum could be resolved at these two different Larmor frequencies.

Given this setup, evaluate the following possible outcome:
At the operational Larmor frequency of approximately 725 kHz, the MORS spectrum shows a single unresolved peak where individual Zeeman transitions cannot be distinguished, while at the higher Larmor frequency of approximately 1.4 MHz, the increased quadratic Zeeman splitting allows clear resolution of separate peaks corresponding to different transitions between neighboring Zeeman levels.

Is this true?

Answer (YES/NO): YES